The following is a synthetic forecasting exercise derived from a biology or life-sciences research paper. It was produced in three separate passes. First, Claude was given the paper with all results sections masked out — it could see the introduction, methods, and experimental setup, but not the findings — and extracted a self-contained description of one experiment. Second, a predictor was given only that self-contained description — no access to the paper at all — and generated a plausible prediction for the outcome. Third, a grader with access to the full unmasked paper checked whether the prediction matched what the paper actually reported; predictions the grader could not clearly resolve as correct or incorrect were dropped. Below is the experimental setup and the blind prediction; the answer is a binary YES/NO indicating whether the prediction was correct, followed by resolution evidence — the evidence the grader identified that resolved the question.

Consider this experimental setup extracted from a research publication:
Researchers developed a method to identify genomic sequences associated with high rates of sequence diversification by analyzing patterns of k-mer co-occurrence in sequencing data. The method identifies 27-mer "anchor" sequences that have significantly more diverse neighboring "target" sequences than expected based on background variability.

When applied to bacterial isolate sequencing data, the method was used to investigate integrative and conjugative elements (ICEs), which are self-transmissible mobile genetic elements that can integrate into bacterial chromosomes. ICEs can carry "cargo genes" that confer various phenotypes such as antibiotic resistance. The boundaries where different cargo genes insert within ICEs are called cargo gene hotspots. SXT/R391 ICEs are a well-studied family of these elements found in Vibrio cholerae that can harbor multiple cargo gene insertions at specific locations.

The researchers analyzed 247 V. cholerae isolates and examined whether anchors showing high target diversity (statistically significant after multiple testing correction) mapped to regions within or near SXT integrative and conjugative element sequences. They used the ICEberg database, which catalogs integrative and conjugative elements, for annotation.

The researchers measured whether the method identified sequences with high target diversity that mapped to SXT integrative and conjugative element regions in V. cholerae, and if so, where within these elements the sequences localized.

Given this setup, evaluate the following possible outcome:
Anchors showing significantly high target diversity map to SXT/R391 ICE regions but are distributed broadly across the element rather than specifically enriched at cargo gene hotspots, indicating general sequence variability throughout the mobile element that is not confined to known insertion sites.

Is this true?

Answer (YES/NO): NO